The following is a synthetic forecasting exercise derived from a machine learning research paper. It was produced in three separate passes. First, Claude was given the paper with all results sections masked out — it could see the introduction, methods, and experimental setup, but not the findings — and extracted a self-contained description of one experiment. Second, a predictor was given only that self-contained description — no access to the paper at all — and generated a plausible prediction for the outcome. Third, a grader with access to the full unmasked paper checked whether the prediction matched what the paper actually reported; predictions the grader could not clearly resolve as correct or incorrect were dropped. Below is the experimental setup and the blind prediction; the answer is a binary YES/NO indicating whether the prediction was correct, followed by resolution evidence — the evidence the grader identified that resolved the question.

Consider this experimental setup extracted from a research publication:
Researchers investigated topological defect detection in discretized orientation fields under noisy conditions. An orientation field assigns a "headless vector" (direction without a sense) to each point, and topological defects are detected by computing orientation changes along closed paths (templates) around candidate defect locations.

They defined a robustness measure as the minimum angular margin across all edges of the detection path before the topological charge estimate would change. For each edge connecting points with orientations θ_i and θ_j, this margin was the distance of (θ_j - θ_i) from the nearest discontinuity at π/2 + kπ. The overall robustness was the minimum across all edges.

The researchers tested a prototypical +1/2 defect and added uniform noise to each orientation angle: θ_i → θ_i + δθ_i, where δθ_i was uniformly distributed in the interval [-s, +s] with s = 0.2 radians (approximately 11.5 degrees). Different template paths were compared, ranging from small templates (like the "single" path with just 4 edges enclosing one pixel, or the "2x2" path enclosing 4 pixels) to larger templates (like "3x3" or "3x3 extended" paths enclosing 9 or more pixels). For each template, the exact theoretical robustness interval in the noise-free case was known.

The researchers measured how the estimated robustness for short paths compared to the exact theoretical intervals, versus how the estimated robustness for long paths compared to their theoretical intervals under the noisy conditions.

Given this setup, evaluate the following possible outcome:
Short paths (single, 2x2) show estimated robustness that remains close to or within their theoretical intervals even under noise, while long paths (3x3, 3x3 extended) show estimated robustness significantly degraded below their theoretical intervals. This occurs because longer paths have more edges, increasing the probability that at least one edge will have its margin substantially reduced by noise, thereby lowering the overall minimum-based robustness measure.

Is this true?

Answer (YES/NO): YES